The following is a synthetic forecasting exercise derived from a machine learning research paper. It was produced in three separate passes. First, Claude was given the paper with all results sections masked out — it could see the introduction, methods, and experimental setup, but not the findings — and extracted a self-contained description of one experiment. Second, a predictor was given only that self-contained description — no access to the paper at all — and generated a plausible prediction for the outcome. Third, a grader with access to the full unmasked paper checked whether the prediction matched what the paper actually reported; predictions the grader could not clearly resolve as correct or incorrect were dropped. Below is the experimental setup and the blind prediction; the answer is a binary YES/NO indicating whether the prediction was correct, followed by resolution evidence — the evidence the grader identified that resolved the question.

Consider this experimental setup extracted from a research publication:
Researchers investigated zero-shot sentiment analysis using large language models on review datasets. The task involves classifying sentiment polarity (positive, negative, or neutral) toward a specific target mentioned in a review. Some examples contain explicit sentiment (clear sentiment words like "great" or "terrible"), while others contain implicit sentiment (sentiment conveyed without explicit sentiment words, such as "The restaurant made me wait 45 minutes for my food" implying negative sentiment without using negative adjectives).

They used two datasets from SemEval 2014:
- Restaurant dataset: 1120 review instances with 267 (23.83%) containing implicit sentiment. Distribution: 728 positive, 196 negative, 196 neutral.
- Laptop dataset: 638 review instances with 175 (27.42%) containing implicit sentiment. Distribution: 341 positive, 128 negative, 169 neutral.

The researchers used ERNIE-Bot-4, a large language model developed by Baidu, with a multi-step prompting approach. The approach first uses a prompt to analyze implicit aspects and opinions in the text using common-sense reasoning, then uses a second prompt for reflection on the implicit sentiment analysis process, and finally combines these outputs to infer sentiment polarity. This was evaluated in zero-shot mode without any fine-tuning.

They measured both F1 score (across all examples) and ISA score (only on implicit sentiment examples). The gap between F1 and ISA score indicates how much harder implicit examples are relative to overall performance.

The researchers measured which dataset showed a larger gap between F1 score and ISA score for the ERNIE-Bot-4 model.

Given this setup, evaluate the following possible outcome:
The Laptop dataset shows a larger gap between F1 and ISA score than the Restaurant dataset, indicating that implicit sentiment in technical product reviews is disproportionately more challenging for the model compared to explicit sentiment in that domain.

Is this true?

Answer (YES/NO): NO